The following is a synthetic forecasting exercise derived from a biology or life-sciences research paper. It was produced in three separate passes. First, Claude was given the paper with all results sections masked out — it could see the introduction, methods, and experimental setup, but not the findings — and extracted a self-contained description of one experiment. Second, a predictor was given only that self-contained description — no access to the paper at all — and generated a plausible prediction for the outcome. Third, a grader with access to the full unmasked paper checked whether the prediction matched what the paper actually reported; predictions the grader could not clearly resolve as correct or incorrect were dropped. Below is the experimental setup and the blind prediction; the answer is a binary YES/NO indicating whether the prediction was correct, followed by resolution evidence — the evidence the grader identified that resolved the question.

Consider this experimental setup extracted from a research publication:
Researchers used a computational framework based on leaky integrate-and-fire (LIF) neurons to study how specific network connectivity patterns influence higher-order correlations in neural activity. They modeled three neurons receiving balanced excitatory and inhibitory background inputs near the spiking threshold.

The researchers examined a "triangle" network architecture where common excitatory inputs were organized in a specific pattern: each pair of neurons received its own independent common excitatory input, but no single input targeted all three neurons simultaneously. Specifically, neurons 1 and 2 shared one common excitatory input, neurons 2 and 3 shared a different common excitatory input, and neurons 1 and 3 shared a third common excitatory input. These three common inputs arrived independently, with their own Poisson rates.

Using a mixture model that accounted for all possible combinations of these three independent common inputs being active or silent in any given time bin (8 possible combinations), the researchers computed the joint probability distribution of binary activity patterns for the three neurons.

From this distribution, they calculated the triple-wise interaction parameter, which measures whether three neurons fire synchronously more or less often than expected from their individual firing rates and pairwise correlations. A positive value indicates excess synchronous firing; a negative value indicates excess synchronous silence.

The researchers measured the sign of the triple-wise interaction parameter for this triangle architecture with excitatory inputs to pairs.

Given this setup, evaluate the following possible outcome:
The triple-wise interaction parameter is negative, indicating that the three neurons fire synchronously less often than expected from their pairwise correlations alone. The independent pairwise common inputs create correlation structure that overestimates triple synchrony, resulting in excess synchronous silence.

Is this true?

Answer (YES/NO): YES